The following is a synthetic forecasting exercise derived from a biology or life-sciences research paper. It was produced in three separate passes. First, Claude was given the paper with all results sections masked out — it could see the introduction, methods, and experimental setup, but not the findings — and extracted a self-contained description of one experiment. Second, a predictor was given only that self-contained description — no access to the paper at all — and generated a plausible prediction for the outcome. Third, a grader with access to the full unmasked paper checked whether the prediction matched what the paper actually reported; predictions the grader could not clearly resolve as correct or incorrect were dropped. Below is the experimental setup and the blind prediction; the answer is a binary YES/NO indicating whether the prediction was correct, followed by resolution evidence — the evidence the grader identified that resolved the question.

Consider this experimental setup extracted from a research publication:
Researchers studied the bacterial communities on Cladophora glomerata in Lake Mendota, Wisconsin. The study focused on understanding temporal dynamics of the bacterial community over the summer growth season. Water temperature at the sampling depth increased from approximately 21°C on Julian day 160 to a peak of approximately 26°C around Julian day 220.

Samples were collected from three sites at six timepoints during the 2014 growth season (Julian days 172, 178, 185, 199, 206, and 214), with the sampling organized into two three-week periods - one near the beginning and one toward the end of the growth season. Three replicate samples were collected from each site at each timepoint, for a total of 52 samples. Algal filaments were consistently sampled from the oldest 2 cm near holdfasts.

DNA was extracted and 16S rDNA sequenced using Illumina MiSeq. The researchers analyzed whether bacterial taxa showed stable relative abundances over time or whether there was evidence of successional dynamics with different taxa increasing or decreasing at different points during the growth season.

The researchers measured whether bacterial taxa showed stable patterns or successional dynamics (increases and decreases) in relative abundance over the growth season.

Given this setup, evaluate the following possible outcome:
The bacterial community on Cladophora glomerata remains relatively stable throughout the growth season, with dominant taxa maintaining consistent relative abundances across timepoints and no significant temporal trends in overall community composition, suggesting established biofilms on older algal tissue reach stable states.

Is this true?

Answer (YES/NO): NO